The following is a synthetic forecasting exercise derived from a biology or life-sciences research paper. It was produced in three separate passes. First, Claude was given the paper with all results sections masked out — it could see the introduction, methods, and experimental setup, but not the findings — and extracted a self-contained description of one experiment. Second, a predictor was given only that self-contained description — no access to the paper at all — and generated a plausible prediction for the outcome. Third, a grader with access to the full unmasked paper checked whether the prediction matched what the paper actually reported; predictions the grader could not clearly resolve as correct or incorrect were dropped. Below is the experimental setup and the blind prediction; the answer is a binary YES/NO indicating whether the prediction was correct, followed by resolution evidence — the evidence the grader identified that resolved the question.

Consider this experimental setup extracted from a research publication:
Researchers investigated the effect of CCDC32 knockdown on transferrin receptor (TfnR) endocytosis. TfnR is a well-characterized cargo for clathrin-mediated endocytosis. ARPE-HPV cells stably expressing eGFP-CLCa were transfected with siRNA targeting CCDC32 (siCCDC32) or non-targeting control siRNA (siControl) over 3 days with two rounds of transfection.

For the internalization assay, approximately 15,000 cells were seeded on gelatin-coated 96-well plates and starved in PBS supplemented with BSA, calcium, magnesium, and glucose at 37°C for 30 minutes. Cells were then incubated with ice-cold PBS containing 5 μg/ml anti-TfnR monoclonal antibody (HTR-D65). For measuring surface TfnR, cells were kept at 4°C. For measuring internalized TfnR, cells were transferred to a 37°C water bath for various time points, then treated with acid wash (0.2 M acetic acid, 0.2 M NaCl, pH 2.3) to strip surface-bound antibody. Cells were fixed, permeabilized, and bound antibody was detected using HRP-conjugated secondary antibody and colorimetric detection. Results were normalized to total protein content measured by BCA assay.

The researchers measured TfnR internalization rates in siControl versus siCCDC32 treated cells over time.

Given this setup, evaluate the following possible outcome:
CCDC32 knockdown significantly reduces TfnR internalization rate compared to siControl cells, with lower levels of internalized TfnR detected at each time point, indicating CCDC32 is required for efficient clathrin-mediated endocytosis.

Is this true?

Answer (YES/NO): NO